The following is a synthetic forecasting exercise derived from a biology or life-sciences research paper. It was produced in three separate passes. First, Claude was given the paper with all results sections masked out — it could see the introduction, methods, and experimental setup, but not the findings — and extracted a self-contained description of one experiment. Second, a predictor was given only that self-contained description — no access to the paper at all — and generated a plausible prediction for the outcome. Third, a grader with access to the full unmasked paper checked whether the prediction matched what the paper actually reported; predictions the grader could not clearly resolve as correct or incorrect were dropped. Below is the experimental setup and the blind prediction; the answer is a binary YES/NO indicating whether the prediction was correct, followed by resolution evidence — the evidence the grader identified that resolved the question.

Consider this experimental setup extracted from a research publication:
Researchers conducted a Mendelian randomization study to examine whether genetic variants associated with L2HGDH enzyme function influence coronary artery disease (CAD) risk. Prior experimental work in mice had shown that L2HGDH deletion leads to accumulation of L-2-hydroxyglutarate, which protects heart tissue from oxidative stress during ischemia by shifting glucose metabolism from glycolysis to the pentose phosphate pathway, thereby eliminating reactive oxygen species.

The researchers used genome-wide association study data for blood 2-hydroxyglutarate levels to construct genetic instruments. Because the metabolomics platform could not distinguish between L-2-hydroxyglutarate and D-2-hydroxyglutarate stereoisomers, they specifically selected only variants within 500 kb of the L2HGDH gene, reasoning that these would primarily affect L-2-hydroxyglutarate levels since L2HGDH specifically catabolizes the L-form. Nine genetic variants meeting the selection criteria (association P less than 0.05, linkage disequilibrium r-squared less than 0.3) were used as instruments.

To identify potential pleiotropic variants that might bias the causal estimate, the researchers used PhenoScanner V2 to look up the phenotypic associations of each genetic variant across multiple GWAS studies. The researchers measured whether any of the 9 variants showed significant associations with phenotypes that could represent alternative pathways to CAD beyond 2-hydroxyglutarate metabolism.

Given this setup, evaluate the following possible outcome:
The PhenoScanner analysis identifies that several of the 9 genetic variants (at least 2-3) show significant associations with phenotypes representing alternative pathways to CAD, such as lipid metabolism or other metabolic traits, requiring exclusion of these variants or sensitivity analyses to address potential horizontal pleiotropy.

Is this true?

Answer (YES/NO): NO